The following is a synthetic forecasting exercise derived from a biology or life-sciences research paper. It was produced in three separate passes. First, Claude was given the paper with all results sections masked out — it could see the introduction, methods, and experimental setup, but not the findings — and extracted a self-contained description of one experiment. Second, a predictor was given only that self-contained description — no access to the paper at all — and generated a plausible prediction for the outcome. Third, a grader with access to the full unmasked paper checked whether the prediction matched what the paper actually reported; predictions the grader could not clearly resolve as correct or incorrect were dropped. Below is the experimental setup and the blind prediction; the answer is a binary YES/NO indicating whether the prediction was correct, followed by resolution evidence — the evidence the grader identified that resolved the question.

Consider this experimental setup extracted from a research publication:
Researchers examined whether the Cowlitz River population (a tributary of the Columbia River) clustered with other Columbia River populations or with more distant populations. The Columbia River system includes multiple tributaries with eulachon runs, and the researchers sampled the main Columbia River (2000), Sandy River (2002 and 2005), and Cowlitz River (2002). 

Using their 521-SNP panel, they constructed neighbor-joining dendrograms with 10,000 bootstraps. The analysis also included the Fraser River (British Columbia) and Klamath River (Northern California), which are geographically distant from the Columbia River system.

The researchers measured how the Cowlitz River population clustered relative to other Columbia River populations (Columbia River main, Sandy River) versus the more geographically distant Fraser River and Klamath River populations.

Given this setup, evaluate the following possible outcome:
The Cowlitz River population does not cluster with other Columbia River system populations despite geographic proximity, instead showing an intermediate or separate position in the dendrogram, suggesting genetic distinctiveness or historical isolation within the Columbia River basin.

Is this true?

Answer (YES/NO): NO